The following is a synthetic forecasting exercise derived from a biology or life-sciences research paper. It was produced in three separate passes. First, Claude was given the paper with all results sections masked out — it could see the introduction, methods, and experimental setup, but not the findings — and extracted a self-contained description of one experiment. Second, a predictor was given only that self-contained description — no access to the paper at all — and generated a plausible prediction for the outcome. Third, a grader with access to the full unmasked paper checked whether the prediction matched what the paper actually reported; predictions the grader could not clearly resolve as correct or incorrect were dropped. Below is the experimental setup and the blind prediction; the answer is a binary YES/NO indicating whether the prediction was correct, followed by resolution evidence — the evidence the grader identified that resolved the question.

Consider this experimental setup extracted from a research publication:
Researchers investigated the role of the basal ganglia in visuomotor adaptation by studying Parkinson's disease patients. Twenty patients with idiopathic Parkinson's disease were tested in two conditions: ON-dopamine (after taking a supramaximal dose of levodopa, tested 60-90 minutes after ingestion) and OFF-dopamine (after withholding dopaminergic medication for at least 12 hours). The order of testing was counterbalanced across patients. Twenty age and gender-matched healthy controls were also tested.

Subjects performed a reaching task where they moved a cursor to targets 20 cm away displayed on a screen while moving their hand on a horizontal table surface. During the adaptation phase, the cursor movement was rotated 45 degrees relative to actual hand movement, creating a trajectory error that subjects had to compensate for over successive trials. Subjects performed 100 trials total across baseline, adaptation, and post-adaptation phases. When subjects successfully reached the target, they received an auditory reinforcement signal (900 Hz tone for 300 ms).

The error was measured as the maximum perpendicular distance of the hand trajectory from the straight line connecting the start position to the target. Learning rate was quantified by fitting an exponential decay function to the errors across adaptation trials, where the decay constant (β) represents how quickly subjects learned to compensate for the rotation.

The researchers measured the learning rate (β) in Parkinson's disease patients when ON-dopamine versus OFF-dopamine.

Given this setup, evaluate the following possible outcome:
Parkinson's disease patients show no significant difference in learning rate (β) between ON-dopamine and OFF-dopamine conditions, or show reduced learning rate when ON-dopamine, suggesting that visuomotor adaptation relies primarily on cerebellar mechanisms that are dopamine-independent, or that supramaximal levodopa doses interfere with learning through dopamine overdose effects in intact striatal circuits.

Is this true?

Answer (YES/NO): NO